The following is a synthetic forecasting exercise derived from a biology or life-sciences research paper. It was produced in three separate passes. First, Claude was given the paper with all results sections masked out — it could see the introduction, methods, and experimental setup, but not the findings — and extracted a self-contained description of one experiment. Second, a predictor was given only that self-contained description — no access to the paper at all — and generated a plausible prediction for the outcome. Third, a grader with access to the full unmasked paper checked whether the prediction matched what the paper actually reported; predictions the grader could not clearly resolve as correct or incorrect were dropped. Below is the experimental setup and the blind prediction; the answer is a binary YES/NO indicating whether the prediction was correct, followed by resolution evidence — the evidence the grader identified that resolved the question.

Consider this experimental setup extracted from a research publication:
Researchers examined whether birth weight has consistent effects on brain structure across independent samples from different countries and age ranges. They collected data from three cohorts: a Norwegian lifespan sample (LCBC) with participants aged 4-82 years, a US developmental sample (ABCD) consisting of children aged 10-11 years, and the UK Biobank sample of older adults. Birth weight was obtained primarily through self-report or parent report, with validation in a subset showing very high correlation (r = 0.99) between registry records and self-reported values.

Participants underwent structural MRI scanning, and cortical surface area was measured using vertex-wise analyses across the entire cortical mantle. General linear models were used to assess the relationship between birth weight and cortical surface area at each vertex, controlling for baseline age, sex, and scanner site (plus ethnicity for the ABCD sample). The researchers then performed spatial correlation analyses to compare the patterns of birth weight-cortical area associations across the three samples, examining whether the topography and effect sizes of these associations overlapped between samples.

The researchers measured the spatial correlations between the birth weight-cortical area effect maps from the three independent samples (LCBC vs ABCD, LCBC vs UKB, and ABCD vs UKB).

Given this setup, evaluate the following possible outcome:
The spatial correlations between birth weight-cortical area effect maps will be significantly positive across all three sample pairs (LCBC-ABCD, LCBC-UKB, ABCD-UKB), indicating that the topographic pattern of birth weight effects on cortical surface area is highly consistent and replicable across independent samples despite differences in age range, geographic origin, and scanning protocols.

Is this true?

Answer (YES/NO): YES